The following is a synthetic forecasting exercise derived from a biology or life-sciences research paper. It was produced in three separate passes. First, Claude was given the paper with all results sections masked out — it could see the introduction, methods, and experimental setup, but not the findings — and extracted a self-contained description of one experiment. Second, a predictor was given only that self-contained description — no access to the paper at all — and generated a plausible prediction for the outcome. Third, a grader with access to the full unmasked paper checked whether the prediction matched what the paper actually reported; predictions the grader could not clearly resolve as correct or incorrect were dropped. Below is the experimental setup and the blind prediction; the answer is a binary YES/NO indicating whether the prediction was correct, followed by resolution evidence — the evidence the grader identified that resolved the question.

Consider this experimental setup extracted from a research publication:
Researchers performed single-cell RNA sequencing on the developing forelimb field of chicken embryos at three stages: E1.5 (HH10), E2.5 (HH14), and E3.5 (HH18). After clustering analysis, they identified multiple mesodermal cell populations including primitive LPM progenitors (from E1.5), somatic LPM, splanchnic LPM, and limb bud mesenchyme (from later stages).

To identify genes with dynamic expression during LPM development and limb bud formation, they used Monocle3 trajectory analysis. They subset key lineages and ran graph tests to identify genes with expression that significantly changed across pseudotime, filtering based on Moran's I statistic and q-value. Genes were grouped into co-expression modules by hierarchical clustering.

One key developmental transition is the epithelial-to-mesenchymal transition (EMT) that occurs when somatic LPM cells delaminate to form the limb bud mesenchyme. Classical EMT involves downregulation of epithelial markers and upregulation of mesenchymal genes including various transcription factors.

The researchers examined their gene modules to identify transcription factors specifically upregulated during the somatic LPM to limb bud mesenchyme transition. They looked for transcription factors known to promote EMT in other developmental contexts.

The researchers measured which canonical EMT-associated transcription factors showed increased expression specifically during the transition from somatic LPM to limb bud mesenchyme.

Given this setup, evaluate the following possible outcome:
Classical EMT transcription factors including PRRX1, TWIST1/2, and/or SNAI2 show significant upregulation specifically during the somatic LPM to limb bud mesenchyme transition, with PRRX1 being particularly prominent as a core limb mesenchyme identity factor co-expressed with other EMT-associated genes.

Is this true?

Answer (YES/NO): NO